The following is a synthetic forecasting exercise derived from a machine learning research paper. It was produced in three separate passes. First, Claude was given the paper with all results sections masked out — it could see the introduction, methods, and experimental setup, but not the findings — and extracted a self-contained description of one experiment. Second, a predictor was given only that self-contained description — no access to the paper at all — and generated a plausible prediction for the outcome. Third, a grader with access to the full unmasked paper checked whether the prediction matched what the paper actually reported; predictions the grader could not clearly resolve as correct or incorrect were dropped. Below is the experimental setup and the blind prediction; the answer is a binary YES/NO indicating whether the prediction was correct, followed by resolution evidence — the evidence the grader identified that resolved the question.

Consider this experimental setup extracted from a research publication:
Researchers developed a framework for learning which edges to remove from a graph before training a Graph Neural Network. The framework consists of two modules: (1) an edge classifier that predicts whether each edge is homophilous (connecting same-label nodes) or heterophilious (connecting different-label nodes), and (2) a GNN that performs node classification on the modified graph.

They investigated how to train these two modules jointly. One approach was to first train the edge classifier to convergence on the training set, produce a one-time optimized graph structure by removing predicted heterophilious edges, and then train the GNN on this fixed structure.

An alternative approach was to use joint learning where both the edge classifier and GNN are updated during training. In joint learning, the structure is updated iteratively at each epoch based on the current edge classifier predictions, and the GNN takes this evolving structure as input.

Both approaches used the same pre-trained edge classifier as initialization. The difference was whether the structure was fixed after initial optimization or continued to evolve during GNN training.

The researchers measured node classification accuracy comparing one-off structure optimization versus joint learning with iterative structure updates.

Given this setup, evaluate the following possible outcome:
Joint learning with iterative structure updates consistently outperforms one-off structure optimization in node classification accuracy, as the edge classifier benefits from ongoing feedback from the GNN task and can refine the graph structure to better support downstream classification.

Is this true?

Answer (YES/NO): NO